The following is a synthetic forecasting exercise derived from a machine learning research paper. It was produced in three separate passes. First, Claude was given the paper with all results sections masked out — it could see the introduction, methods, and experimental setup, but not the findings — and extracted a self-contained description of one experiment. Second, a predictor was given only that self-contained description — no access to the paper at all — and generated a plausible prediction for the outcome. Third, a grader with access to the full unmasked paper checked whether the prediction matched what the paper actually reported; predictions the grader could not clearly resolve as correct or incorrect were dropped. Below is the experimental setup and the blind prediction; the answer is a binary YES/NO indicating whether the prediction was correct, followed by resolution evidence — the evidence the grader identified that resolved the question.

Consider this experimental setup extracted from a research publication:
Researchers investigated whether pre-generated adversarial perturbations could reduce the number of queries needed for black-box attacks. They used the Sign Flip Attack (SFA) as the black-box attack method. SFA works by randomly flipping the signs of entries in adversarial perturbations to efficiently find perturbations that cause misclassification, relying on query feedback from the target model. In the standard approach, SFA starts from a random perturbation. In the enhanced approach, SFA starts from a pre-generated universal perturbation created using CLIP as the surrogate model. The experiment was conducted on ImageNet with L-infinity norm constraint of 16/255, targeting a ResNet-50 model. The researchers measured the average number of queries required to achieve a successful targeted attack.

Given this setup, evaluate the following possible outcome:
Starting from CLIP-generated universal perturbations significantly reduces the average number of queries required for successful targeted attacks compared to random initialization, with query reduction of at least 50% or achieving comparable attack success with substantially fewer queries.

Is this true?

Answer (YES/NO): YES